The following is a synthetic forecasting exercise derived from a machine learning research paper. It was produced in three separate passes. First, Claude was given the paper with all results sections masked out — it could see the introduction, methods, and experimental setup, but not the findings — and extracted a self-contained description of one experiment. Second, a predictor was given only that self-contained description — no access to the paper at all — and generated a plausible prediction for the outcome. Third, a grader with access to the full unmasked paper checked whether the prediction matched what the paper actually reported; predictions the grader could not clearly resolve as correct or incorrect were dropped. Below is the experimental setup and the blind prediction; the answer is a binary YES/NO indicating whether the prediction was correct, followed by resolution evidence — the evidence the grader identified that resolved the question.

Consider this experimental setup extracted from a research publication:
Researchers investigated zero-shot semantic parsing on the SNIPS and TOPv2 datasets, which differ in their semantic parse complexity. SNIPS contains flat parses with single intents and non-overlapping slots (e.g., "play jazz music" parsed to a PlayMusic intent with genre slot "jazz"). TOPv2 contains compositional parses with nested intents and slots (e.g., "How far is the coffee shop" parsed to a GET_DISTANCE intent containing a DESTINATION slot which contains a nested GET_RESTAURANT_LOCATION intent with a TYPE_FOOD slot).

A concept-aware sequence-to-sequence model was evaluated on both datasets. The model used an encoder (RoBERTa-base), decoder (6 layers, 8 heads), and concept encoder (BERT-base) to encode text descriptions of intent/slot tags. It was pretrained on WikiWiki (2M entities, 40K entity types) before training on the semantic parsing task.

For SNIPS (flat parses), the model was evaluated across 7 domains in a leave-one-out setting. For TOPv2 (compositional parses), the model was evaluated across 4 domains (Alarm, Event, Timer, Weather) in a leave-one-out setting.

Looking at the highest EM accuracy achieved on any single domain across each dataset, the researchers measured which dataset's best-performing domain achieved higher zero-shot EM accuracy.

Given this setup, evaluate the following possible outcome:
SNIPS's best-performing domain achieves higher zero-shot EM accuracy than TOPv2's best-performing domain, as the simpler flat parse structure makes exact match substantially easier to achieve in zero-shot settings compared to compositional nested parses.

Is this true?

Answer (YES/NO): YES